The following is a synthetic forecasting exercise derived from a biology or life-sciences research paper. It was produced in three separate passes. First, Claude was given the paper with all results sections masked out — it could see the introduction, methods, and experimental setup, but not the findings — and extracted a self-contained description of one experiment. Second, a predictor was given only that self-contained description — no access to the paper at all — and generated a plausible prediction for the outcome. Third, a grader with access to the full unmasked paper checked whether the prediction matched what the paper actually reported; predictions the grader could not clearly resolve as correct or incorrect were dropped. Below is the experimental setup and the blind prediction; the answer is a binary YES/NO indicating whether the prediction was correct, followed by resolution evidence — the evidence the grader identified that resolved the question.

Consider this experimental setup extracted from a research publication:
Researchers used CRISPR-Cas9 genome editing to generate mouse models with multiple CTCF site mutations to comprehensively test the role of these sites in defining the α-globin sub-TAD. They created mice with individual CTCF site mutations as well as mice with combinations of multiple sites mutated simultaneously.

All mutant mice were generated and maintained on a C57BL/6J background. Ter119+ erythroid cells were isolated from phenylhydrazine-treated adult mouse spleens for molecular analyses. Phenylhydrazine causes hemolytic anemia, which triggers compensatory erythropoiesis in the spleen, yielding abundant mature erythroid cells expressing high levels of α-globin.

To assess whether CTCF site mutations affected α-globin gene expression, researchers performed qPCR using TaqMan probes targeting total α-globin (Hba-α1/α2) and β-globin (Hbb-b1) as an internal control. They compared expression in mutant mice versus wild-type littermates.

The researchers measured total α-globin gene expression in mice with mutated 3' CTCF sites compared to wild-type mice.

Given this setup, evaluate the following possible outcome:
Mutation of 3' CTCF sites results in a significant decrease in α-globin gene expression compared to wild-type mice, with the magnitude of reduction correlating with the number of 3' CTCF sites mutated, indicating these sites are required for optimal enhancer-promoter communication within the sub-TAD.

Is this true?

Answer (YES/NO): NO